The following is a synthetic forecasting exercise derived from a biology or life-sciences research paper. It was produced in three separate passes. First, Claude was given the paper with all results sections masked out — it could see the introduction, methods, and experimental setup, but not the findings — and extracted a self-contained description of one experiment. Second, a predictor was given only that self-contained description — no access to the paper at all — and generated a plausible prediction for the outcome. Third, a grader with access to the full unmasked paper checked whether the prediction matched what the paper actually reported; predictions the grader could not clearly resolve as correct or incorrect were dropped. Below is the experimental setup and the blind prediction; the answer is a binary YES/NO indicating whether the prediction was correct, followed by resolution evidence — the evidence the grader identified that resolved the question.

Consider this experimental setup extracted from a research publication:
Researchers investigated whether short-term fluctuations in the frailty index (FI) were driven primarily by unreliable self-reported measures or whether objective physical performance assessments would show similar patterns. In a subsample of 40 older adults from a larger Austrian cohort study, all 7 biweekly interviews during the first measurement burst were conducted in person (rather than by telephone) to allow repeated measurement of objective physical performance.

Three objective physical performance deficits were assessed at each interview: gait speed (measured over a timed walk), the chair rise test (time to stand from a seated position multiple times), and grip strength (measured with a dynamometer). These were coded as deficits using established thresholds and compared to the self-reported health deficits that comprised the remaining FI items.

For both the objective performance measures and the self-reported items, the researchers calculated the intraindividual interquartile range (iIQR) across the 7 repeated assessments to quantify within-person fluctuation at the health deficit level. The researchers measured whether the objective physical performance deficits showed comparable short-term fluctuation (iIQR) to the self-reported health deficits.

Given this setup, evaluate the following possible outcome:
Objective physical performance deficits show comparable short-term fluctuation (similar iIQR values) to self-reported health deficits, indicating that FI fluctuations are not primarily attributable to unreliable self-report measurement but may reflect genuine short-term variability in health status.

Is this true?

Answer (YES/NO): YES